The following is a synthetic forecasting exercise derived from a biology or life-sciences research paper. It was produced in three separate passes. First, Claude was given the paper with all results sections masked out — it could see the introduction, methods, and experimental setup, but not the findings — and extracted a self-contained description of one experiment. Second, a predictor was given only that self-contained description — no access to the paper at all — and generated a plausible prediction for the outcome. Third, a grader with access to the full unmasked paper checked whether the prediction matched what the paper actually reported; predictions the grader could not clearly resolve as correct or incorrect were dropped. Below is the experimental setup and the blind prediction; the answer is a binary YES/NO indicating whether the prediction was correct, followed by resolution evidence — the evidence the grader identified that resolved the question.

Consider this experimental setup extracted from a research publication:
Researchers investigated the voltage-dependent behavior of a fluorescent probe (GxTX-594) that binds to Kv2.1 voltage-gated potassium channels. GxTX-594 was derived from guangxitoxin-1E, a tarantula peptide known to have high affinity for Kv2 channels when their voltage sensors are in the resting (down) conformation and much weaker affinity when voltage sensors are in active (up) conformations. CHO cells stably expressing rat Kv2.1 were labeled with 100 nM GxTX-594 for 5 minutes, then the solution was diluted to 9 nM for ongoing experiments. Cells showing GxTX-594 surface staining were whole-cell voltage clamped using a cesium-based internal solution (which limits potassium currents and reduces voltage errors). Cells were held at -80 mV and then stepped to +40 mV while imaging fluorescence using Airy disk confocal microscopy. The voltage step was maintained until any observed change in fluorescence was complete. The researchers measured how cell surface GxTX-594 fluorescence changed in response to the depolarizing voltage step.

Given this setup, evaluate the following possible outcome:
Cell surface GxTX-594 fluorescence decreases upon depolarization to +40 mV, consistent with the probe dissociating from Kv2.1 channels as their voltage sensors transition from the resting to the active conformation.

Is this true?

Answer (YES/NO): YES